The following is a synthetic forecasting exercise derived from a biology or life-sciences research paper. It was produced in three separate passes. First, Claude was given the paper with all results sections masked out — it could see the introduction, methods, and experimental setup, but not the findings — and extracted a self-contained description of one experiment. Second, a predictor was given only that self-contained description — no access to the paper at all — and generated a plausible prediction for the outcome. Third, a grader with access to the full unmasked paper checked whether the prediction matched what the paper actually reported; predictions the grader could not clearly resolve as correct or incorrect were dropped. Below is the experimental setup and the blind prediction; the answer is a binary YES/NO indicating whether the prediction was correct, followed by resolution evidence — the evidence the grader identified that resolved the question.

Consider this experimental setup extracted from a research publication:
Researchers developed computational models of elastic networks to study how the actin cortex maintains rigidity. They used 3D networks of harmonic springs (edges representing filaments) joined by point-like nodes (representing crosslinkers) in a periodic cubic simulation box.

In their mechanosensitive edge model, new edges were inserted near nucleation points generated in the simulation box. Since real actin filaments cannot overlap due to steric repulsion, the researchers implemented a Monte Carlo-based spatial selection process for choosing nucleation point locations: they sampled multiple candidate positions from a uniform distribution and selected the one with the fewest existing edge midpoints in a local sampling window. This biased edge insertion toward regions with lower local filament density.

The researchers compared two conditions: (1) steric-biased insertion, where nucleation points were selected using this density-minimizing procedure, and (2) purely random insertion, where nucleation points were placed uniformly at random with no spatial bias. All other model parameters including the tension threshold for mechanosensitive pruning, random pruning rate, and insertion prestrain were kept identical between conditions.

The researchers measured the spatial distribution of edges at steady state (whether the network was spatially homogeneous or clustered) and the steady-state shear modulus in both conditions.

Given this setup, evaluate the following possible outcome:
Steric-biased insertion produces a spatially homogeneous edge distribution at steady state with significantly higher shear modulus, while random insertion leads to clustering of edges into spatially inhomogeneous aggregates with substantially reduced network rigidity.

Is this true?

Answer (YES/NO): NO